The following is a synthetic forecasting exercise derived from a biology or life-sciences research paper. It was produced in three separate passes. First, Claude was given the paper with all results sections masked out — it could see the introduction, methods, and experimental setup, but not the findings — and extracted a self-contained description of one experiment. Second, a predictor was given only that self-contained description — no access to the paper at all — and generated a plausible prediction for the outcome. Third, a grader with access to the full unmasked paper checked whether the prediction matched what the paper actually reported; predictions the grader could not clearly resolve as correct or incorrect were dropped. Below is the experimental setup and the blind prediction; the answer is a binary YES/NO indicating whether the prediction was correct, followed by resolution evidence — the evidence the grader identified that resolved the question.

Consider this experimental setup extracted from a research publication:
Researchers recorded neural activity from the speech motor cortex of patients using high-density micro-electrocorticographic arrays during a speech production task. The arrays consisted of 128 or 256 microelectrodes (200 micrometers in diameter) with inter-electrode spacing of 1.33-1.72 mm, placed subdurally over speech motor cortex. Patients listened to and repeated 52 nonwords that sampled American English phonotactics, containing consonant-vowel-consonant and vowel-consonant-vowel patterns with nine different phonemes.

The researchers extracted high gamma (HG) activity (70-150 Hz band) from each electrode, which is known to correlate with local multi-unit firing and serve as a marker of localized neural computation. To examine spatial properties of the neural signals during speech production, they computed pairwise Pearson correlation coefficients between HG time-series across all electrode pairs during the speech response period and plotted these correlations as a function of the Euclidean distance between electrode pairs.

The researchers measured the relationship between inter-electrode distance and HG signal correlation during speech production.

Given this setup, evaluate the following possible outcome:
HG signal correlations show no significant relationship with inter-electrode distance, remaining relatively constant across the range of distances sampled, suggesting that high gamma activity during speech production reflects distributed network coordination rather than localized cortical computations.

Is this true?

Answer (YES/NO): NO